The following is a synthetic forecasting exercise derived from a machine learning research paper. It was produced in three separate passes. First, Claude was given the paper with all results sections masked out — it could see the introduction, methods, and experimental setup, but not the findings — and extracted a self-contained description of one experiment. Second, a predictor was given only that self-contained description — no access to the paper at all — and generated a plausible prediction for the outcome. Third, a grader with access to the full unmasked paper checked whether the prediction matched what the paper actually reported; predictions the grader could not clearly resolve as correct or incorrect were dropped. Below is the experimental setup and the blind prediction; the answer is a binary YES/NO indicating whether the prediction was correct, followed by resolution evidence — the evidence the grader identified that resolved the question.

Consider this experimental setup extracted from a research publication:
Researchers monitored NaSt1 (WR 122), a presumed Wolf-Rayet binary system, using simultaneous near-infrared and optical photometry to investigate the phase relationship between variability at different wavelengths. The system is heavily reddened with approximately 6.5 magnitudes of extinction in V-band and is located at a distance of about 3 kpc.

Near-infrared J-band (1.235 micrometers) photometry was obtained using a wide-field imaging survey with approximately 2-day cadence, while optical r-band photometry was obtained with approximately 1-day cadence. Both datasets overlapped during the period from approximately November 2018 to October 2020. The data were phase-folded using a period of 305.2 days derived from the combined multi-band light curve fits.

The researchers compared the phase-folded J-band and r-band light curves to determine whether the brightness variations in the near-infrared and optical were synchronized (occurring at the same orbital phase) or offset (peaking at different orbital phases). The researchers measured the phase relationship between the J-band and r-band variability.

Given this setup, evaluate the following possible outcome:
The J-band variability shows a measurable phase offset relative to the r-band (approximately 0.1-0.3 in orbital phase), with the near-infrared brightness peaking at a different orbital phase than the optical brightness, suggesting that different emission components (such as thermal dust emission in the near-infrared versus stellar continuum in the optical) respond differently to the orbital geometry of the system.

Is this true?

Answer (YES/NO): NO